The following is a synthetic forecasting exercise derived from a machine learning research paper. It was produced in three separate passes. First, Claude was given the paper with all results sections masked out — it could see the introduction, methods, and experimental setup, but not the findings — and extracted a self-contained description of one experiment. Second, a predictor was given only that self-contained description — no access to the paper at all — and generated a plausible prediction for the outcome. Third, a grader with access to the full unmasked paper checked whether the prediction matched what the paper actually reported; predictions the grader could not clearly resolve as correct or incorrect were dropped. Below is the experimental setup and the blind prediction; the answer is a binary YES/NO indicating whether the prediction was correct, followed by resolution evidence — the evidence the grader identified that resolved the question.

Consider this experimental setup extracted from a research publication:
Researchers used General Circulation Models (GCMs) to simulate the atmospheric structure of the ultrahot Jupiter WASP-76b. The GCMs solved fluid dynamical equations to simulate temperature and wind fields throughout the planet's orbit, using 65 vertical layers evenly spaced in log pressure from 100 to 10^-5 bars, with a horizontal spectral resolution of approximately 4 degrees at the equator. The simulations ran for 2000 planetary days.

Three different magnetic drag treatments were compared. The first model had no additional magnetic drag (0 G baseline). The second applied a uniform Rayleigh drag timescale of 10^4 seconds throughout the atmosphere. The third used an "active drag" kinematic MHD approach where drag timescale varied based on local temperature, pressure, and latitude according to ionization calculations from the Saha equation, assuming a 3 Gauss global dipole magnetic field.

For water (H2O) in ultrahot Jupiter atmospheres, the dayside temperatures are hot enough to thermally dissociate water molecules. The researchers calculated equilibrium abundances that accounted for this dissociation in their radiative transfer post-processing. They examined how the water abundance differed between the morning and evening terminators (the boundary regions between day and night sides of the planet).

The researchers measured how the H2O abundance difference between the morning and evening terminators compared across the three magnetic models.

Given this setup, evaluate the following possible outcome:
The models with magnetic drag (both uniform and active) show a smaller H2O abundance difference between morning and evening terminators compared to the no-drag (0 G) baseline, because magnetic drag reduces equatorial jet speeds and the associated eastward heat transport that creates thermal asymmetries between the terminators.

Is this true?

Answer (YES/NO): YES